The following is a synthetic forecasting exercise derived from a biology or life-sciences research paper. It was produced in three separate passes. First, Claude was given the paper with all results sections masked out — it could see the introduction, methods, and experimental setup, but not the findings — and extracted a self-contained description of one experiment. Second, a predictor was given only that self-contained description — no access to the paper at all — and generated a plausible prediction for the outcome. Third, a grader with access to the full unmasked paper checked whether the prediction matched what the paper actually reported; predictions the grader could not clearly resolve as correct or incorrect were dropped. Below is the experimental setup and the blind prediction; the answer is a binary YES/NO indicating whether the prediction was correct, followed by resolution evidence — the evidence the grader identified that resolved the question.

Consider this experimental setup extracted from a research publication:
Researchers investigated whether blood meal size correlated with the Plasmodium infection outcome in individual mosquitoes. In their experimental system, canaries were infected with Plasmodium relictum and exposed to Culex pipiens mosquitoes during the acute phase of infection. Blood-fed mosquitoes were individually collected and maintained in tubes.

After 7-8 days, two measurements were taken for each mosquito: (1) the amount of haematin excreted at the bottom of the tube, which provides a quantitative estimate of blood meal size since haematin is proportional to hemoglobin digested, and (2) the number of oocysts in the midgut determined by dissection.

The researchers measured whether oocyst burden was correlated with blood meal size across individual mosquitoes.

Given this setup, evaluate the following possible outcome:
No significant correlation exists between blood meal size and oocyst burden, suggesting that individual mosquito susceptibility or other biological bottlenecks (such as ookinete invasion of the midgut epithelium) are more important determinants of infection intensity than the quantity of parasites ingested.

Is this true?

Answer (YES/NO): NO